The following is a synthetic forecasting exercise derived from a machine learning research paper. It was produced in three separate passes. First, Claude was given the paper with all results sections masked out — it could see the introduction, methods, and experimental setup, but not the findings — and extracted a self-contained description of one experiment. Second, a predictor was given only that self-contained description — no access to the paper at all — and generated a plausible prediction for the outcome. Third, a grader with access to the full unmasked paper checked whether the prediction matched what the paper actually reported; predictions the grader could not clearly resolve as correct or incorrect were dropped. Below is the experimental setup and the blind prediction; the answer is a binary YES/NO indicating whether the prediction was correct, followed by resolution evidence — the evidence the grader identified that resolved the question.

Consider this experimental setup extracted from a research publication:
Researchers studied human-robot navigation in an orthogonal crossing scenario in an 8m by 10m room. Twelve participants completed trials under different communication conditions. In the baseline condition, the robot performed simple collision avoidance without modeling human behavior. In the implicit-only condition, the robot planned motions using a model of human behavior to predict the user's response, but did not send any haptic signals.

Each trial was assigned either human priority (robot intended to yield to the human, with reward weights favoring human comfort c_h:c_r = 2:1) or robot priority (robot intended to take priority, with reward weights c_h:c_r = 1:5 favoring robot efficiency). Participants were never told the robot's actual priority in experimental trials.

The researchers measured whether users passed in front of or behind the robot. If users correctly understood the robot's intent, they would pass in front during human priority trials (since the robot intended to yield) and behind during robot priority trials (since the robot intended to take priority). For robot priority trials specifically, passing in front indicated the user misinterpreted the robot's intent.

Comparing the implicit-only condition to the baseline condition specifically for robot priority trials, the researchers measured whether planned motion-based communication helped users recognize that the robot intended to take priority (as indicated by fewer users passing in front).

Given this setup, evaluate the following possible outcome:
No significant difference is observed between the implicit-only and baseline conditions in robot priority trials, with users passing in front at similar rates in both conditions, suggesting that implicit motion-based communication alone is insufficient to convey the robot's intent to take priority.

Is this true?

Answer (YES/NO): YES